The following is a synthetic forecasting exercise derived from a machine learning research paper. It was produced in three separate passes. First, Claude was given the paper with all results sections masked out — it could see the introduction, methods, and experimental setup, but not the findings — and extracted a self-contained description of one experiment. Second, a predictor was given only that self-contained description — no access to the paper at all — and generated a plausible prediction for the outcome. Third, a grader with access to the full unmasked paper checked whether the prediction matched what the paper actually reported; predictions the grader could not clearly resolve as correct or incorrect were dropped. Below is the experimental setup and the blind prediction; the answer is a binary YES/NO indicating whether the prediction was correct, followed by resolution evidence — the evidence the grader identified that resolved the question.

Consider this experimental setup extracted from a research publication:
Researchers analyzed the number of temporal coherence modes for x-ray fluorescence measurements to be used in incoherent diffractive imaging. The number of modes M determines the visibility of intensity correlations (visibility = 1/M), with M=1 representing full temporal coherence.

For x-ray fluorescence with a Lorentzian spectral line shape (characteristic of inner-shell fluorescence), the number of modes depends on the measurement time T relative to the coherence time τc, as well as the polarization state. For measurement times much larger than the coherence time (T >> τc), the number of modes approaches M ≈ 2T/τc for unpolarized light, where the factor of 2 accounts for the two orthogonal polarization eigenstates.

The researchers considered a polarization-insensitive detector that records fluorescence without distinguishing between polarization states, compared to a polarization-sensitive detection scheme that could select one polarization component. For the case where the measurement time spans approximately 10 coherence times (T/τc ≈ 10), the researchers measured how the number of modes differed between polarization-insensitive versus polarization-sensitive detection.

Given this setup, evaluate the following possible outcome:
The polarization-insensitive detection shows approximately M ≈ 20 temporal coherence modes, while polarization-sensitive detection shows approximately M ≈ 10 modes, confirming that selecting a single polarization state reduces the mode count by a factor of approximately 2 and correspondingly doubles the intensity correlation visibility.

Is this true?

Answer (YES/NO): YES